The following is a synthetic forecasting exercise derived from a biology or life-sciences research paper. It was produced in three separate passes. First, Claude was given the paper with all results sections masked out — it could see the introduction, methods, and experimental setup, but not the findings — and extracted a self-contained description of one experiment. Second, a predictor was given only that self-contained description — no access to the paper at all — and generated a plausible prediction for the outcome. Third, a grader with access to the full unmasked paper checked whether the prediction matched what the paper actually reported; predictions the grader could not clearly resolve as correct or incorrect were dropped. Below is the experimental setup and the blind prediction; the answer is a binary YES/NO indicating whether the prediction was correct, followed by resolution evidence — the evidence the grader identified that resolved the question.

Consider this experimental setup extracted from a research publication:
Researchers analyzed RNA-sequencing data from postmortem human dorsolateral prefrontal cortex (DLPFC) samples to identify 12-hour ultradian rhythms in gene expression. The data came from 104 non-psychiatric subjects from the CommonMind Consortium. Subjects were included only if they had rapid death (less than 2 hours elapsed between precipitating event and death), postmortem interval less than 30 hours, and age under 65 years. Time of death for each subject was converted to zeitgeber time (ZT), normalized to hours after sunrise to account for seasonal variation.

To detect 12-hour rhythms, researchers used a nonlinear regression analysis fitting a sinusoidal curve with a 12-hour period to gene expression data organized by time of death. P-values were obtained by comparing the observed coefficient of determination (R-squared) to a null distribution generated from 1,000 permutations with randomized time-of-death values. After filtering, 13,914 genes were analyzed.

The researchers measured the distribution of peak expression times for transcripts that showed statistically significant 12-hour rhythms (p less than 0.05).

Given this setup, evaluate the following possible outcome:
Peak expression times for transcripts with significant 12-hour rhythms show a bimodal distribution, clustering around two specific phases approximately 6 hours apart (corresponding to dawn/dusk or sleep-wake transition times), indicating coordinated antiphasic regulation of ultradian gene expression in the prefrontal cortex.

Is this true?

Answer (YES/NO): YES